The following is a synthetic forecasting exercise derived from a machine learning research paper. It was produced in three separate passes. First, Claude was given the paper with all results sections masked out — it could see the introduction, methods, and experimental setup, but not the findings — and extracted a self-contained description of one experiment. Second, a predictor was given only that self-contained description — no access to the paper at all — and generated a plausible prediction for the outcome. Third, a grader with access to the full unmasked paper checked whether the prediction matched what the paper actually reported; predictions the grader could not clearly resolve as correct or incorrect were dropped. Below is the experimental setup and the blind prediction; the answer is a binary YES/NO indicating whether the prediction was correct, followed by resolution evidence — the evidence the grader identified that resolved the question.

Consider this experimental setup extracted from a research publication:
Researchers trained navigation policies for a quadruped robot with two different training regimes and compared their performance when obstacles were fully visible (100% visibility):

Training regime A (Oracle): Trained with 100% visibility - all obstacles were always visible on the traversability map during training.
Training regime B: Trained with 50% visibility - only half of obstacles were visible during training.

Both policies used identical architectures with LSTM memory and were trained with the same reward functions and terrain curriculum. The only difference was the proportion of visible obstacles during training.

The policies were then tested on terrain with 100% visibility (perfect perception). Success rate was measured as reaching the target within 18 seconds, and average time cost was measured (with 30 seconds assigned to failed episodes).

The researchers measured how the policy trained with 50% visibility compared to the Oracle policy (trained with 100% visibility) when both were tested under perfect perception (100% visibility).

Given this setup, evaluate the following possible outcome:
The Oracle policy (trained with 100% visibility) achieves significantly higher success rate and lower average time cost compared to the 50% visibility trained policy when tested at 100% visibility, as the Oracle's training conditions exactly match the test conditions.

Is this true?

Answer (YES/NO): NO